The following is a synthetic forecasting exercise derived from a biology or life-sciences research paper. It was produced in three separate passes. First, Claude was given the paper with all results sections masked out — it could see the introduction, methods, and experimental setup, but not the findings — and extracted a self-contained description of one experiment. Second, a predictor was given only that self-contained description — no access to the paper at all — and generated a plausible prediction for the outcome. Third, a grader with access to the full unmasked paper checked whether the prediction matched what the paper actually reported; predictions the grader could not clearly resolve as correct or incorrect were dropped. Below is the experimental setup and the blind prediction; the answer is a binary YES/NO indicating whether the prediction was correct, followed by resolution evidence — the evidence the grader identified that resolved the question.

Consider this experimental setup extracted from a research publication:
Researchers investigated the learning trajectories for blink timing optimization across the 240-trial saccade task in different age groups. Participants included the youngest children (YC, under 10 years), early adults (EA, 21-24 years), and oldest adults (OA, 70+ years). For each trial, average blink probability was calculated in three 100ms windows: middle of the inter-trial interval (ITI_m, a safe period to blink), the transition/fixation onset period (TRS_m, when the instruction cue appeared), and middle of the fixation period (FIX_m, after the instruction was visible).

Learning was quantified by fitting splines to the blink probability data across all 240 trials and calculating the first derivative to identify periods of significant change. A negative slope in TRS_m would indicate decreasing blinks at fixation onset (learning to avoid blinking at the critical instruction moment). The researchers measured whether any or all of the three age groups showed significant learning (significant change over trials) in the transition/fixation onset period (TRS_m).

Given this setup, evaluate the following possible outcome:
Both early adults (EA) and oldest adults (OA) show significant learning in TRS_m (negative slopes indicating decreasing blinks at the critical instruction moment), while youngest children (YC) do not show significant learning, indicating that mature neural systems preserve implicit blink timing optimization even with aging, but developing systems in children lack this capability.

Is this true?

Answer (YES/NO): NO